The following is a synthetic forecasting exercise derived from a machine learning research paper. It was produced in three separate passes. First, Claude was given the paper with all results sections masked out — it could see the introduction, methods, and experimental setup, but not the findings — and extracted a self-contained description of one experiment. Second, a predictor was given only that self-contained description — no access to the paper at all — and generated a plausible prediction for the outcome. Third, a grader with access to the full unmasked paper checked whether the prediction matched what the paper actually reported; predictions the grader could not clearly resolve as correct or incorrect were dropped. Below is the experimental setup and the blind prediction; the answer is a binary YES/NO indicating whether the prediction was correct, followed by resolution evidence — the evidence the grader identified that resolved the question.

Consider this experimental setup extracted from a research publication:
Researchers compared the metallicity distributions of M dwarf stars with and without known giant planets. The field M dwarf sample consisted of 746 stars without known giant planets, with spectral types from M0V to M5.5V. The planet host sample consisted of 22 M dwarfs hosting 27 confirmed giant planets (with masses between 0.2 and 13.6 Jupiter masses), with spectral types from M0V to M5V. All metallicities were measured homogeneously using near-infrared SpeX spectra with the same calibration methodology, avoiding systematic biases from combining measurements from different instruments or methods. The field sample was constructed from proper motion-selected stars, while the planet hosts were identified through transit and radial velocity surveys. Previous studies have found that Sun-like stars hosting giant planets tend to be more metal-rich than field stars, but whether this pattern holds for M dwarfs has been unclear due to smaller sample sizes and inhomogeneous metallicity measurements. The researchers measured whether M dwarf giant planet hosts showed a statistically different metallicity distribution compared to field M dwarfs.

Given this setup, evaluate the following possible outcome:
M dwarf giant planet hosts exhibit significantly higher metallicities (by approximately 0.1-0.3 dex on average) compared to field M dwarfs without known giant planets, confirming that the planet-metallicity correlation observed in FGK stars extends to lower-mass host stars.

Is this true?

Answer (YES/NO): YES